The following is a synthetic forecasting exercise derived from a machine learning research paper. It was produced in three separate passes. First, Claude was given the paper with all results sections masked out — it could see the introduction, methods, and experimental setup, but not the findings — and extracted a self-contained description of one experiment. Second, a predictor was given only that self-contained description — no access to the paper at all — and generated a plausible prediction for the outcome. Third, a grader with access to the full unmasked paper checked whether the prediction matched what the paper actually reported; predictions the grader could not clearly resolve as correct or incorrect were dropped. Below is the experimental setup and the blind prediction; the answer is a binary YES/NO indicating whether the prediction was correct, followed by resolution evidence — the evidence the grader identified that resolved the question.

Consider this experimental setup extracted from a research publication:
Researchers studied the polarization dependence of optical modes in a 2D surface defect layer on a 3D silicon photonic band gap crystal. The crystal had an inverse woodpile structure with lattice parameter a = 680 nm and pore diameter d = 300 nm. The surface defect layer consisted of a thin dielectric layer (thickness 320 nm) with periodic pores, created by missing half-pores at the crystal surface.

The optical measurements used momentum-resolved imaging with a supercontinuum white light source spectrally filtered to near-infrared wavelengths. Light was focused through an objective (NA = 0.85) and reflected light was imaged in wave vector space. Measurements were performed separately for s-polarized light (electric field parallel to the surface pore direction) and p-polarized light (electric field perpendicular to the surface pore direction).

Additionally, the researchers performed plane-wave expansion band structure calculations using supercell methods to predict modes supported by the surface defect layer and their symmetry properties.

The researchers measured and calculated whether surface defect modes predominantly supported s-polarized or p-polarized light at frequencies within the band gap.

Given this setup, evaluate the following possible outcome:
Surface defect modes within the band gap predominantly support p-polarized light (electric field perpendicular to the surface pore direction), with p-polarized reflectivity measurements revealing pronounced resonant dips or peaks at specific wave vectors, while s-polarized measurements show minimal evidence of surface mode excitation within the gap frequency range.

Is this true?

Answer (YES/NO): YES